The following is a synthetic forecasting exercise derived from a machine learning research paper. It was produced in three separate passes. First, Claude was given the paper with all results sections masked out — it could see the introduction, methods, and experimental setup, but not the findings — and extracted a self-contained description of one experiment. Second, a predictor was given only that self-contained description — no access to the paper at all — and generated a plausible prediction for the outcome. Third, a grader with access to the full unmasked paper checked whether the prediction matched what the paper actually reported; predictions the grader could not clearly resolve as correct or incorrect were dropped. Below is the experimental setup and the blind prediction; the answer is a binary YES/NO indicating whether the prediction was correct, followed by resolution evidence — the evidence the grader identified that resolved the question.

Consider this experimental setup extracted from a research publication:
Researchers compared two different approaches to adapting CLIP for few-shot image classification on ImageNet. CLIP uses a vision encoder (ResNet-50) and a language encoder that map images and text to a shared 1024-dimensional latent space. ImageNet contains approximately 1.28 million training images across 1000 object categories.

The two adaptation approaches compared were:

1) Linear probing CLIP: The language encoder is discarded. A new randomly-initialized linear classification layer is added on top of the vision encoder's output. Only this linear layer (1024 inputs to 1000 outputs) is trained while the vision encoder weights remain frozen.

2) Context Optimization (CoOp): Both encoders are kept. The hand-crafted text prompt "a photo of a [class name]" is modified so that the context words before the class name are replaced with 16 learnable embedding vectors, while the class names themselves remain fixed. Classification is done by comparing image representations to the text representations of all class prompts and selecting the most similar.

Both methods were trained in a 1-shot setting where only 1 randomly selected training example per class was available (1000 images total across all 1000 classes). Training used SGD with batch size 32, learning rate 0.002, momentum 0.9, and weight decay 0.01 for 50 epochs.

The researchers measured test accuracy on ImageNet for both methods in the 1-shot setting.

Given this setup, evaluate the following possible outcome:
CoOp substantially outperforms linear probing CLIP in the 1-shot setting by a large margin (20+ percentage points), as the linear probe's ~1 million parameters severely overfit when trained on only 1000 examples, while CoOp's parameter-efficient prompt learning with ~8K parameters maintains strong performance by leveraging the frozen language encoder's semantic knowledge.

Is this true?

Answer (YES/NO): YES